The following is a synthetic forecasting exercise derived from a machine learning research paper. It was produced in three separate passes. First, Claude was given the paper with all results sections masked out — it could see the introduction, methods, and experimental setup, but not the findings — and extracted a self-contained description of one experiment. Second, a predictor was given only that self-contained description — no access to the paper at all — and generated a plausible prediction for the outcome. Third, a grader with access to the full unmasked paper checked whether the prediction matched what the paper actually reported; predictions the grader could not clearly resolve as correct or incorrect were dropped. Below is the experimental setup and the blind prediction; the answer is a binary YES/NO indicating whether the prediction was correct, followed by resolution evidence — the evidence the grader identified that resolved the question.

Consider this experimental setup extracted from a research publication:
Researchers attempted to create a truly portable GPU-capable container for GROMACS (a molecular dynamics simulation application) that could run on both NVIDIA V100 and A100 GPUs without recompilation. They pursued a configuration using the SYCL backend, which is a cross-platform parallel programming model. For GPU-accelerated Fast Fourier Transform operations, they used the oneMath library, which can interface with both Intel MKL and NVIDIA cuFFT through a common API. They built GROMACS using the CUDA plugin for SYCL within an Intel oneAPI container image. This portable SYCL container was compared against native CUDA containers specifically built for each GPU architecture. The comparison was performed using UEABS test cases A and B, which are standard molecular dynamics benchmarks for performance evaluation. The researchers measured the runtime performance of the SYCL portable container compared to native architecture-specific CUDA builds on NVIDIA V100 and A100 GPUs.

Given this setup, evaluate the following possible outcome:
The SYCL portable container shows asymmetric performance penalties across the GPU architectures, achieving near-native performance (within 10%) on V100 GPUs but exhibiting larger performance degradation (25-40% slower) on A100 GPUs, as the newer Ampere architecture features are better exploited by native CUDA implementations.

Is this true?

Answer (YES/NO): NO